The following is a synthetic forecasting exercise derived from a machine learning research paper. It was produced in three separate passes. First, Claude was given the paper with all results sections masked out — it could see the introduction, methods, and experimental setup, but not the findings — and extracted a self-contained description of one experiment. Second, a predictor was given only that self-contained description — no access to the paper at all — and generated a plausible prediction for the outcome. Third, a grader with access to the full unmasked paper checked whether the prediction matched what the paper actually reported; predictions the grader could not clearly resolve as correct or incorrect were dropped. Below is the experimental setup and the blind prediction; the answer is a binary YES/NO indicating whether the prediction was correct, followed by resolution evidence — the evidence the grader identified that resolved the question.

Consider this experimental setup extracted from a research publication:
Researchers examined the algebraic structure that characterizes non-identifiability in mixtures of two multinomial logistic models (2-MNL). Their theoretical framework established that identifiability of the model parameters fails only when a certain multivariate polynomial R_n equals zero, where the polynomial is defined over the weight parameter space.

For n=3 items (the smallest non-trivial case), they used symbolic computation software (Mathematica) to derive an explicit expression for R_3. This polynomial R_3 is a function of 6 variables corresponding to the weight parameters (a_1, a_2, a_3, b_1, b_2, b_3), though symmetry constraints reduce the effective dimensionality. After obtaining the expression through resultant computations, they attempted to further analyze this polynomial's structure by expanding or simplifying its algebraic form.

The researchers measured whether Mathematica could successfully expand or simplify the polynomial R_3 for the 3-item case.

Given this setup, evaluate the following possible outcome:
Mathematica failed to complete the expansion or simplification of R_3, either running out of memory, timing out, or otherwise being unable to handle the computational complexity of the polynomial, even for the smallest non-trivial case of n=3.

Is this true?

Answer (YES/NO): YES